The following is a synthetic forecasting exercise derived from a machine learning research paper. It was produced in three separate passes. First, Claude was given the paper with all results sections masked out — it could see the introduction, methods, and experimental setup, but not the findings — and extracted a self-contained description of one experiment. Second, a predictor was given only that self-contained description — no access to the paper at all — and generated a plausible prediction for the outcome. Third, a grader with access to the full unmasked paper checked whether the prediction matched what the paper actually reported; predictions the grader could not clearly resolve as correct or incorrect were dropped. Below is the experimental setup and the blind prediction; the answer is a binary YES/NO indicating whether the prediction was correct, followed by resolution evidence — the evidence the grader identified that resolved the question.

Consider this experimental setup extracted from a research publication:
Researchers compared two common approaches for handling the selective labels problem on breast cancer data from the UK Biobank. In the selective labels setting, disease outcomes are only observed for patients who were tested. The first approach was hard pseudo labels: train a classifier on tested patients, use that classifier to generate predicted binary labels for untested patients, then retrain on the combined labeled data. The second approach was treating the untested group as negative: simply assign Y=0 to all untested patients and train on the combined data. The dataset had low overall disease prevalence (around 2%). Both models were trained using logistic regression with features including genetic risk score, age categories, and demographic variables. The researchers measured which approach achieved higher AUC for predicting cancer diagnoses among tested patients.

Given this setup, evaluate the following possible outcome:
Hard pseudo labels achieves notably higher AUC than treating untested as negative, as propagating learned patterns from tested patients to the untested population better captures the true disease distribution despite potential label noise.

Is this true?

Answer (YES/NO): NO